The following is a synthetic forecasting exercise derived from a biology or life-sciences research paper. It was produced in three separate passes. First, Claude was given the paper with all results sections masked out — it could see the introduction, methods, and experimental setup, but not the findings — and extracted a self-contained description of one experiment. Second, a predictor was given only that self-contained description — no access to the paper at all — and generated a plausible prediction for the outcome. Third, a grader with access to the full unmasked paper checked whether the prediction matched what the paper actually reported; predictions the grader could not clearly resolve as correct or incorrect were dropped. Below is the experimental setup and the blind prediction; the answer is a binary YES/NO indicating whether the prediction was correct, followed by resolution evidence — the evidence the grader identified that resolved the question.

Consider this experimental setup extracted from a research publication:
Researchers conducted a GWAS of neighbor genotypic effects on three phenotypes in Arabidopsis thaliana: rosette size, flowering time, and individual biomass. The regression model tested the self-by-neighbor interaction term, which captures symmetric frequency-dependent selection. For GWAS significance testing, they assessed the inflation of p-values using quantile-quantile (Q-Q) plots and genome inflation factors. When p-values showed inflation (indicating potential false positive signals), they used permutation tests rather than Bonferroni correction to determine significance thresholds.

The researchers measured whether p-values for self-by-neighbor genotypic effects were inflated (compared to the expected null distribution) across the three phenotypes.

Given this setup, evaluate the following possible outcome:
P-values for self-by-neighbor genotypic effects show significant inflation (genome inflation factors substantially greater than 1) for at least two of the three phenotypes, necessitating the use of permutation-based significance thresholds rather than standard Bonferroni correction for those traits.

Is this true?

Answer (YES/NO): NO